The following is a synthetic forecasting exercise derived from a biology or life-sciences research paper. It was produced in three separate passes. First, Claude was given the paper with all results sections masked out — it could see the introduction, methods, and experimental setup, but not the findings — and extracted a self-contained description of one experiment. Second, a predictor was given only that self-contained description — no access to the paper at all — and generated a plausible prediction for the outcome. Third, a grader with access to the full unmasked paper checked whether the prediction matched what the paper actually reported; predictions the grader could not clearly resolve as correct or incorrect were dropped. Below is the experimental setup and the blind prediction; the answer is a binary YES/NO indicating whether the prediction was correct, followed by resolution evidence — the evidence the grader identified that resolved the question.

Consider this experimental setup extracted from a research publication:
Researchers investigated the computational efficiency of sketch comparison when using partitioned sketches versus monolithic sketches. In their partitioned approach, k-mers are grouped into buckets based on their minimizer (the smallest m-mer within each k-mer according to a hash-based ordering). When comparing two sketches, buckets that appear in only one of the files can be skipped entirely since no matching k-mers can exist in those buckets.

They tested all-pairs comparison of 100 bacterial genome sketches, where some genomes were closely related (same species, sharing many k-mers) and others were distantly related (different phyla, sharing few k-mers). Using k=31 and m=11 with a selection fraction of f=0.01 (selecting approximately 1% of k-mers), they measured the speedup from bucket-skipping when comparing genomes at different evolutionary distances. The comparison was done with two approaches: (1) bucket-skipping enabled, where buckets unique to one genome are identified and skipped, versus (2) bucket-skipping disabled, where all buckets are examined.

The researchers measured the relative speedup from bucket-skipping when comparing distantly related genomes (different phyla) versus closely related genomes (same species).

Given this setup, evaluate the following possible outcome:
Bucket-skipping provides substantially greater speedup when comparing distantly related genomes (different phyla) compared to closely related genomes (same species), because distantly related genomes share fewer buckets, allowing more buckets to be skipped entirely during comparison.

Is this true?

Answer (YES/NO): YES